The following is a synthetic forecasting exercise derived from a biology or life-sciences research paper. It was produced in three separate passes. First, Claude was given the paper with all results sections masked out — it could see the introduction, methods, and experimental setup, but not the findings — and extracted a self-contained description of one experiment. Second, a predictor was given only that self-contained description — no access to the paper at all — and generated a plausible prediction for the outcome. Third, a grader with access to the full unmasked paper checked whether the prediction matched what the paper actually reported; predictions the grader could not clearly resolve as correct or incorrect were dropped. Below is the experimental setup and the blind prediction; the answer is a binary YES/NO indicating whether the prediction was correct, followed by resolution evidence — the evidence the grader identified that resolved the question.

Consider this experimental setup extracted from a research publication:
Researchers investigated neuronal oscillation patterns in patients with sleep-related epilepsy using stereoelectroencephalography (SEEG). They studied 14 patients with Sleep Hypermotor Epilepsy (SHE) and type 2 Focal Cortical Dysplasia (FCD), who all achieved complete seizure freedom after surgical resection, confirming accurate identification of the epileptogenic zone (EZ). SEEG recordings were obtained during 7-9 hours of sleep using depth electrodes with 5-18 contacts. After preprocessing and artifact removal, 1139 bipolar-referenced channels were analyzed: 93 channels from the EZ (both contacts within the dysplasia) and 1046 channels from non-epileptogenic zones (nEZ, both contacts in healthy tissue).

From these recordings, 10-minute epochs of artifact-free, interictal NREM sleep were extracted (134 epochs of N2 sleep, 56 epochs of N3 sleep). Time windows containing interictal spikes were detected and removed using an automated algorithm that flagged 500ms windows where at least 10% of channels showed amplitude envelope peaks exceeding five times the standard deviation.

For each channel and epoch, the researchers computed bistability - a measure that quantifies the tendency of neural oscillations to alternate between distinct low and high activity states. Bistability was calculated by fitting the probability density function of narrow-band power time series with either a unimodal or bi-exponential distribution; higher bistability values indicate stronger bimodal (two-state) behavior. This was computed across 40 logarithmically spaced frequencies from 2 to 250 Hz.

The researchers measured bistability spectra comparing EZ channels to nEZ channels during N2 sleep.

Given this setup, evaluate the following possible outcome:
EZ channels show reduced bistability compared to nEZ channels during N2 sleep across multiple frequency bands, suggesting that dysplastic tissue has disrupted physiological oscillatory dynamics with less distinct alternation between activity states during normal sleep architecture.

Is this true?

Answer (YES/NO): NO